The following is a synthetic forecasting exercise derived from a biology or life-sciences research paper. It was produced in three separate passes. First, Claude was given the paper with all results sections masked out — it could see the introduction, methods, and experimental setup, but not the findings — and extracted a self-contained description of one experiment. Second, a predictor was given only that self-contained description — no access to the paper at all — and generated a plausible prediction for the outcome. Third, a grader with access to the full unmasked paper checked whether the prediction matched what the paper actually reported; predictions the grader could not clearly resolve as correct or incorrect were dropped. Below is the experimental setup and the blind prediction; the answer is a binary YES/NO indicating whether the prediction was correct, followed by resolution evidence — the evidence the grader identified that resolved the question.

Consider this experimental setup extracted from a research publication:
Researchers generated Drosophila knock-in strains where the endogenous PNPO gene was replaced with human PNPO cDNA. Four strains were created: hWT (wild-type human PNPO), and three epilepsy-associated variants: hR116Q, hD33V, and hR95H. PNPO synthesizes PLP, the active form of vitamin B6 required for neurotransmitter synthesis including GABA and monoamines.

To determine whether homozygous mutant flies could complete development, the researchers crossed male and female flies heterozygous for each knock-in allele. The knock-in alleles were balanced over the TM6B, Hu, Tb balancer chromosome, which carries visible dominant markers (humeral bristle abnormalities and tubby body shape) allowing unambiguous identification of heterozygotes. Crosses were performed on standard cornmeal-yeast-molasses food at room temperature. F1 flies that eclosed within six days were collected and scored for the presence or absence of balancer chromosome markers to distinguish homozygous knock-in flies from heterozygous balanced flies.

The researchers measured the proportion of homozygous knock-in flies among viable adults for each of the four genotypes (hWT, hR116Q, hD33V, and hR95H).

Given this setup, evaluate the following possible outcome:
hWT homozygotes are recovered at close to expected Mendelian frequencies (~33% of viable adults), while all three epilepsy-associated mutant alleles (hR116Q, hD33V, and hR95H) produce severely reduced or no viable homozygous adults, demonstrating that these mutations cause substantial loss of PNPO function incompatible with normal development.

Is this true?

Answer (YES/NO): NO